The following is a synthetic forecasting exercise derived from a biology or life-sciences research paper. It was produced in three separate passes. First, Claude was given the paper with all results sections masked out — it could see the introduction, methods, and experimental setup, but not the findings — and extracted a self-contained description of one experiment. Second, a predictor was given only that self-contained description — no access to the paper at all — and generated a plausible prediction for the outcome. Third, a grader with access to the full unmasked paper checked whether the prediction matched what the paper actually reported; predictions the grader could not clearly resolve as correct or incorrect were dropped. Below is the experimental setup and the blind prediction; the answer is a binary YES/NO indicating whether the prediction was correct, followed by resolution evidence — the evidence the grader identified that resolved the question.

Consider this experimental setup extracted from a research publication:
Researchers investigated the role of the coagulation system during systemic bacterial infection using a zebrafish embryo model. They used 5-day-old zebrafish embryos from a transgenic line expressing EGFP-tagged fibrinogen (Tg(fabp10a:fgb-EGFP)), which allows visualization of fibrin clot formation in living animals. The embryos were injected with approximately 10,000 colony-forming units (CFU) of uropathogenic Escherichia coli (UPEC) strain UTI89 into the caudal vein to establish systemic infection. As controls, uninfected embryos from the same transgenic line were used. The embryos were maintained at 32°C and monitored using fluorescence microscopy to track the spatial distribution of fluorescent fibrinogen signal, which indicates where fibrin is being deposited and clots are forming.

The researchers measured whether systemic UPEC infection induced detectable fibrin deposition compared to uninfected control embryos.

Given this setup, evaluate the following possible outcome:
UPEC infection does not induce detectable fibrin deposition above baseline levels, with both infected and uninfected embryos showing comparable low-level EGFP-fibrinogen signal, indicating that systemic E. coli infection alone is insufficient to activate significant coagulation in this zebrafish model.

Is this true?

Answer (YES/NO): NO